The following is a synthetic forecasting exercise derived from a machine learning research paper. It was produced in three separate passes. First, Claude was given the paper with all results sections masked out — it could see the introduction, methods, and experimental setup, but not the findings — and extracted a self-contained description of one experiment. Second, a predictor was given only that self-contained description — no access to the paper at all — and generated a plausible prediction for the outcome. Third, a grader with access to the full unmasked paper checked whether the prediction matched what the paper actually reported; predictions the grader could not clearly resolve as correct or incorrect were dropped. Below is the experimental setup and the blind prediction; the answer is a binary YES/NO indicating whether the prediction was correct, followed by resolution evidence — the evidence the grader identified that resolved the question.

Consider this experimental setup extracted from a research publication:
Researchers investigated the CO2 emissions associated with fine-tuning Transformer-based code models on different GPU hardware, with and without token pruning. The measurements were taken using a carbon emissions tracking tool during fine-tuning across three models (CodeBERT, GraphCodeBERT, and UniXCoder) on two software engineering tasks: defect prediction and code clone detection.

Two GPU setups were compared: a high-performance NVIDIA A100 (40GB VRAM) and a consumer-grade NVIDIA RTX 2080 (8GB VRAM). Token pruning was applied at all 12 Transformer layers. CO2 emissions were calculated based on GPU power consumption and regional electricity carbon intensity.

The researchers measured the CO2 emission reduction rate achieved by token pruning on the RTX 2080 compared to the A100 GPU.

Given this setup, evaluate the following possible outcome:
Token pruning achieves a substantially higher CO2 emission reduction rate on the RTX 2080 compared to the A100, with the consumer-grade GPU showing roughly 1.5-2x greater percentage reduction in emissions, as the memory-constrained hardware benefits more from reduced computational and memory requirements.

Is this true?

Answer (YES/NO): NO